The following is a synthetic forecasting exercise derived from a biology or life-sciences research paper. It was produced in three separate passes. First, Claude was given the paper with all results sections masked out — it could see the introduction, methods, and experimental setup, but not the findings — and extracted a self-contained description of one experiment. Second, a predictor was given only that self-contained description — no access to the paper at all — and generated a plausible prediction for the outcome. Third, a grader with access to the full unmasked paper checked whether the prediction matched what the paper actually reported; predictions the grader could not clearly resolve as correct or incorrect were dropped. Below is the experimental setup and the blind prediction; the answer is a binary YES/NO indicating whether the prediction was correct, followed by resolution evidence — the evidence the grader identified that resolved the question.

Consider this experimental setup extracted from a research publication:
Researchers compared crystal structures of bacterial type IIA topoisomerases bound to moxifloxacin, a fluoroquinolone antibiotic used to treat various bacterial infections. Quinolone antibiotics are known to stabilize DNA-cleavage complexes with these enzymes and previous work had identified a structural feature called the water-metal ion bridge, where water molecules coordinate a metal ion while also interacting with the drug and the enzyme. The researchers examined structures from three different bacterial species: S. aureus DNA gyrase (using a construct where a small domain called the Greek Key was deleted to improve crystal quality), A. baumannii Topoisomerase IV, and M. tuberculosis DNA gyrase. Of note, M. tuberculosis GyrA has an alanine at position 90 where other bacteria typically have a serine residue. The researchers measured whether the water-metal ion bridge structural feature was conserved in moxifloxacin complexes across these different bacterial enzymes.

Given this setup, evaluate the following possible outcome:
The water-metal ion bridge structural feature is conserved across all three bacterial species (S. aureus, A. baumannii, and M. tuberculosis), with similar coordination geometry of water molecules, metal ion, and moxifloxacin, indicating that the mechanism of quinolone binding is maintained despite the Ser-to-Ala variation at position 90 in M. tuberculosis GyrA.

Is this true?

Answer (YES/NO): NO